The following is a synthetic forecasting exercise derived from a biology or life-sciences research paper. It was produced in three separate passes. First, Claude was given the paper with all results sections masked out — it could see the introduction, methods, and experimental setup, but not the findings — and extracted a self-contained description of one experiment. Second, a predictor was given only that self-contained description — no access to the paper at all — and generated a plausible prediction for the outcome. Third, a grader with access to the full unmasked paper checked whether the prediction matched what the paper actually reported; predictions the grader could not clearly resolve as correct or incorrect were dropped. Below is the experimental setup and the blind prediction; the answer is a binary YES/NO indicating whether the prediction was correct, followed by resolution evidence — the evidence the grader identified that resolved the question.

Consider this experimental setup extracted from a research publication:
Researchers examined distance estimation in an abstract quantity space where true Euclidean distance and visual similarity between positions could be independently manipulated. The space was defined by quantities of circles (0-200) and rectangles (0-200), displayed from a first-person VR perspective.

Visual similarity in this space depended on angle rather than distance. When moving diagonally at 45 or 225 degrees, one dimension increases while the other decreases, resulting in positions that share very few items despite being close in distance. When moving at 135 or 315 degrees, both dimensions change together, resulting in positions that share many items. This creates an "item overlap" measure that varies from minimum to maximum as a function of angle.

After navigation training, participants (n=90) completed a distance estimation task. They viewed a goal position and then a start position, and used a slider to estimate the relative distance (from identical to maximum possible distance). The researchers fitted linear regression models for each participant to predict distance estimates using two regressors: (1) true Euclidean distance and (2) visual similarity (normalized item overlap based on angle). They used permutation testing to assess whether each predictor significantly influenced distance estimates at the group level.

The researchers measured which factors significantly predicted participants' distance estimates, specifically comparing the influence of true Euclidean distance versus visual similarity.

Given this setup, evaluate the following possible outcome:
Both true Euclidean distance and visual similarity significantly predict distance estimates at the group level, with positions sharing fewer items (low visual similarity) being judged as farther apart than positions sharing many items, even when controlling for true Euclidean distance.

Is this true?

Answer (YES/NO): YES